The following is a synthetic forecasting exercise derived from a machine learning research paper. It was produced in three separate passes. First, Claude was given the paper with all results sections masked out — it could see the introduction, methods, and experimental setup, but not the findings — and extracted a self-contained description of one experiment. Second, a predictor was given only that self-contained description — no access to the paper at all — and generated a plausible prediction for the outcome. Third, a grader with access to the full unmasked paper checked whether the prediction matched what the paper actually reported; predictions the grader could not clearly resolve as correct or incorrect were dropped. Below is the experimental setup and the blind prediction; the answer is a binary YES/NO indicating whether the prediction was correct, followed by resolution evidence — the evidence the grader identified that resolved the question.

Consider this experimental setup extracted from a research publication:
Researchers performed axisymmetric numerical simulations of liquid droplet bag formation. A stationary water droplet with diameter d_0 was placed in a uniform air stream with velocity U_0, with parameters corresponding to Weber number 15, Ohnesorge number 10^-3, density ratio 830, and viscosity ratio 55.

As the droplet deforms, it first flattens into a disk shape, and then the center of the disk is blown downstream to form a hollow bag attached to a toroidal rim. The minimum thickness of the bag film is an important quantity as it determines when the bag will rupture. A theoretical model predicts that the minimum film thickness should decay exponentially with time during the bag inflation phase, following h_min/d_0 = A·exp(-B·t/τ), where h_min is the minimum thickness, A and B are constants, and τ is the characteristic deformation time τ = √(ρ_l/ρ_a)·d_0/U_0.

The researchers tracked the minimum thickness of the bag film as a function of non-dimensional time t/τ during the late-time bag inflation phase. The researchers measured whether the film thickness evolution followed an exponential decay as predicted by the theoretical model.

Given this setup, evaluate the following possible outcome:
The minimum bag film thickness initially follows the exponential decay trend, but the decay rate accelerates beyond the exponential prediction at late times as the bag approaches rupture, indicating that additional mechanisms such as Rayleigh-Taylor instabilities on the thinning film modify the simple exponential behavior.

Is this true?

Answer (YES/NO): NO